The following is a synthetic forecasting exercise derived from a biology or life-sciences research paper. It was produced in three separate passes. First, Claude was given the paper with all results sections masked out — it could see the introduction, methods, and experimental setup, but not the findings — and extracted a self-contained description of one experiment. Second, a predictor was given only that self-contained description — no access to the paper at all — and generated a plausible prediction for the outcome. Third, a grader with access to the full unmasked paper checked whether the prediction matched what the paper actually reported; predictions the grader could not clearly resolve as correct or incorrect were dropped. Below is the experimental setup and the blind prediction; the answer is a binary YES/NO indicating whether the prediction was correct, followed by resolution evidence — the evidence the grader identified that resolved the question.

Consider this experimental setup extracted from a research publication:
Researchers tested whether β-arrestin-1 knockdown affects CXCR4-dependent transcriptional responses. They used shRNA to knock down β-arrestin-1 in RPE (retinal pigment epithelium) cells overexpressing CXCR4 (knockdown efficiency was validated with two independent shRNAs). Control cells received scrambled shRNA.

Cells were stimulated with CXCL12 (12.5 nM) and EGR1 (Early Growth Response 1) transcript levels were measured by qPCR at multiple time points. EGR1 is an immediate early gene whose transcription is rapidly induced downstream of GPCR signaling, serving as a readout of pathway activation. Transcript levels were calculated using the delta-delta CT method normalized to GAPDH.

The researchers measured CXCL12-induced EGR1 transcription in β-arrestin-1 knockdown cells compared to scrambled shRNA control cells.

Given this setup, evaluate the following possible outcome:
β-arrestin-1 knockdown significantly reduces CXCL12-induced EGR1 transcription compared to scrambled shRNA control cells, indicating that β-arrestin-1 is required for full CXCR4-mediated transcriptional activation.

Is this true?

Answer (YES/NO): YES